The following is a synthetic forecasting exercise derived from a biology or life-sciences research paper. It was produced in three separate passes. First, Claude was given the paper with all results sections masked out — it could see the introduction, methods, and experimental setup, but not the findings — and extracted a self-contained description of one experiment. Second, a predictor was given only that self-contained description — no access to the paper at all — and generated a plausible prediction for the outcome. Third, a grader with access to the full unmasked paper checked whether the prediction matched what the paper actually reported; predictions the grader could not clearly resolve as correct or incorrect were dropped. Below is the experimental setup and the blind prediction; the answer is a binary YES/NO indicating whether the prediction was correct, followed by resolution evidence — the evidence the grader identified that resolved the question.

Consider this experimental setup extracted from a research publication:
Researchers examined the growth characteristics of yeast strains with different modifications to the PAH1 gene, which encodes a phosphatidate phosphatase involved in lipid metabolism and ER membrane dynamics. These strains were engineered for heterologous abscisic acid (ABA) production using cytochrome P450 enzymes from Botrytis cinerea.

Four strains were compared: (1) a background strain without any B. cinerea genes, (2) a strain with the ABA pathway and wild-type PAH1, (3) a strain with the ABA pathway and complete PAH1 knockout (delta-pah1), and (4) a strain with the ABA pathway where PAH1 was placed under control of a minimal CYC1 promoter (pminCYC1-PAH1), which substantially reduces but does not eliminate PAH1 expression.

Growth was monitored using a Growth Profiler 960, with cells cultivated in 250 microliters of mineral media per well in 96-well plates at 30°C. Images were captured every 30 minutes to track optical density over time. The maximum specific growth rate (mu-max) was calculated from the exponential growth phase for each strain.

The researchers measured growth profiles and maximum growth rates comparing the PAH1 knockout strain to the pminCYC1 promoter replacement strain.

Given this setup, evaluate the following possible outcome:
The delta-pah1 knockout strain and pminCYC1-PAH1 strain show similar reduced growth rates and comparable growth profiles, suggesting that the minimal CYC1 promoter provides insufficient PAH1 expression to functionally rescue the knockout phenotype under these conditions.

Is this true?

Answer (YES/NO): NO